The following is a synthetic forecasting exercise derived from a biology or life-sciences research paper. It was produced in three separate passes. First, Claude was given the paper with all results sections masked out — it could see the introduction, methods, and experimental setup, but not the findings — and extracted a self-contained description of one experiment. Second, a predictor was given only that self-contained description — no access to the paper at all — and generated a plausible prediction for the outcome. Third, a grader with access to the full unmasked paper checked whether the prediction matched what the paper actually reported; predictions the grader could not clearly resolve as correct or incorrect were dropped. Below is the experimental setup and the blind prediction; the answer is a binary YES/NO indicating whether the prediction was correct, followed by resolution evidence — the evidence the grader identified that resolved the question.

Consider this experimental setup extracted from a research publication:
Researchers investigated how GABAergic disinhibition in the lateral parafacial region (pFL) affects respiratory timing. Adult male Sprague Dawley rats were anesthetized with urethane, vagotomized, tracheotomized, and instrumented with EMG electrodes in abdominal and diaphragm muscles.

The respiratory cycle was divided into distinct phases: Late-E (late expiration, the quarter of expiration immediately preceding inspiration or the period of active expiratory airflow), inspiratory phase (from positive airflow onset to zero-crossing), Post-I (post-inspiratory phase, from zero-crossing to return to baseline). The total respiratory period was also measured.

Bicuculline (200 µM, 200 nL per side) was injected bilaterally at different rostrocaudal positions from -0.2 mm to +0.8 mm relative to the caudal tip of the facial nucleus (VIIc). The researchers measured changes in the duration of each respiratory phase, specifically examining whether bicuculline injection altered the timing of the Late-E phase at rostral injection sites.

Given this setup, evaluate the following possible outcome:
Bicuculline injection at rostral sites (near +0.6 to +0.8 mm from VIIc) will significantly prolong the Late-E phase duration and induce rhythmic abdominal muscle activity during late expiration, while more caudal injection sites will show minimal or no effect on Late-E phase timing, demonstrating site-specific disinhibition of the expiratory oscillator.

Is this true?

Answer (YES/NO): NO